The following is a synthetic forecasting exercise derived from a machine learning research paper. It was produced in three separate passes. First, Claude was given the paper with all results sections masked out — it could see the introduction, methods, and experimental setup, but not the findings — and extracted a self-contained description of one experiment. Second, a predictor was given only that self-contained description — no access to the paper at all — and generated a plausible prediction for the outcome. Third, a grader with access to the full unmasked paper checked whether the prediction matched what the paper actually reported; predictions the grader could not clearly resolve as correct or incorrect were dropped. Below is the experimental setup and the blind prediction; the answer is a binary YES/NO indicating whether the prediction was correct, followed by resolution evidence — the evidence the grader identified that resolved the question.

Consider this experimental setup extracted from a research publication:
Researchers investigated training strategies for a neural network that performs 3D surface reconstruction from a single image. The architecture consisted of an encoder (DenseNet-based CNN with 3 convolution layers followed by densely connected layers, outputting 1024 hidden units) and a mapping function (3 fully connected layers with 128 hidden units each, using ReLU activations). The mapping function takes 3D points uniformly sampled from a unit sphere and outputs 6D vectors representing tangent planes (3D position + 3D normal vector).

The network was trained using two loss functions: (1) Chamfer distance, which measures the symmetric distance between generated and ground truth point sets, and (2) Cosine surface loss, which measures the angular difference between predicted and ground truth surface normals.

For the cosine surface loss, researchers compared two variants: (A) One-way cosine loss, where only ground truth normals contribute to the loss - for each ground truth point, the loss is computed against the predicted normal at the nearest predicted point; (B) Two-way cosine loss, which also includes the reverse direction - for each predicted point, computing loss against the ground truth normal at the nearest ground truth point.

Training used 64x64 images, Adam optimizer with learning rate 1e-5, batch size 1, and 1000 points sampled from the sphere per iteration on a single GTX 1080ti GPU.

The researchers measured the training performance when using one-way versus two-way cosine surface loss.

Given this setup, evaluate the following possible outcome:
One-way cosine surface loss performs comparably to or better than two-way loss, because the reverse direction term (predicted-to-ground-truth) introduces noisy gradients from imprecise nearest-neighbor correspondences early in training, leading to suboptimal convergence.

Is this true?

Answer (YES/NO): YES